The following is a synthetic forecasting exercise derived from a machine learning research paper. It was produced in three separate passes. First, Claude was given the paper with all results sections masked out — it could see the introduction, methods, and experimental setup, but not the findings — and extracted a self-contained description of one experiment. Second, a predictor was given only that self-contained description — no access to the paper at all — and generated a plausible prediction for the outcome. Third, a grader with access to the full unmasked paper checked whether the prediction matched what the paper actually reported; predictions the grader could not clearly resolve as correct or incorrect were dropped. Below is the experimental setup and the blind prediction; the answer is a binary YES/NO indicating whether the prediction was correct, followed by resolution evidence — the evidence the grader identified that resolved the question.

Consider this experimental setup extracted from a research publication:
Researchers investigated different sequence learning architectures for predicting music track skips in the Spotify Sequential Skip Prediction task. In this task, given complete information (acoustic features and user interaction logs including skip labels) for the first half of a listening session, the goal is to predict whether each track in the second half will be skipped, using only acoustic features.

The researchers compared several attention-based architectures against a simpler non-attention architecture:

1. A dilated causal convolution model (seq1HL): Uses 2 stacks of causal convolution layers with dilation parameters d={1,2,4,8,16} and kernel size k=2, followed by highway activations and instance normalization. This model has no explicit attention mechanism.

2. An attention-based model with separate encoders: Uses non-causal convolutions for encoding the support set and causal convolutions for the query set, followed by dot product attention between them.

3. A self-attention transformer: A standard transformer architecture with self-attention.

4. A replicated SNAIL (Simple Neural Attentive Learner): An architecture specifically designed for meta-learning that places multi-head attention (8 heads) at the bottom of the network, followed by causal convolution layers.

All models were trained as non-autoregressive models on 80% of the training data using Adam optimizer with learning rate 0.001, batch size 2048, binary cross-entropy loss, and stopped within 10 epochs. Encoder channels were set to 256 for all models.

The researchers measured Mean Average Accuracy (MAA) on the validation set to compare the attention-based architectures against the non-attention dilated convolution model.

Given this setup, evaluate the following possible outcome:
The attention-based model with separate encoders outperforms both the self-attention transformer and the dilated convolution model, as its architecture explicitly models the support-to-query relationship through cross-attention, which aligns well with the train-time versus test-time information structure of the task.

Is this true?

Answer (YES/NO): NO